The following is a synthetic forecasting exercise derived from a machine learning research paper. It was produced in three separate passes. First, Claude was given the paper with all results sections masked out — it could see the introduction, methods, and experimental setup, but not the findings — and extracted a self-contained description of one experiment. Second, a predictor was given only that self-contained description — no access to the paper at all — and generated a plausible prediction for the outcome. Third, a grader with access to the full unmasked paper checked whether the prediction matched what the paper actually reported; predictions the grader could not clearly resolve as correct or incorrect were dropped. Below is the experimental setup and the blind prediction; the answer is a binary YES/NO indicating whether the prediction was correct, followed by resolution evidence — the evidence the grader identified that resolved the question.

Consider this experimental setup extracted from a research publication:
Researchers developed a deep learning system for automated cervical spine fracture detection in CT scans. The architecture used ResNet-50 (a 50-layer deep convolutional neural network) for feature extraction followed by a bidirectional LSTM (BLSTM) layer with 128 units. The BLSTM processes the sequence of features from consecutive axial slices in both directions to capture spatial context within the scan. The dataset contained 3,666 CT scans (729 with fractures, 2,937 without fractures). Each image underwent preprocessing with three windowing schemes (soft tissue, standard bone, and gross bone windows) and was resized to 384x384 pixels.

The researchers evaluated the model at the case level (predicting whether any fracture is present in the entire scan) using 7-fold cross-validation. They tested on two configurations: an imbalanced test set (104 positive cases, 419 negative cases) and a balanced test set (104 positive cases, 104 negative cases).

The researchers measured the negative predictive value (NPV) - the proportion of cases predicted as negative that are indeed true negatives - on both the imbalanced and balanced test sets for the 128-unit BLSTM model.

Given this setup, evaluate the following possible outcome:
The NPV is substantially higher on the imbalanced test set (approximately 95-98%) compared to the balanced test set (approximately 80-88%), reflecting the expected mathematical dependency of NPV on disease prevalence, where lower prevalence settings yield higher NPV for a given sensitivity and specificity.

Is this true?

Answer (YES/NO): NO